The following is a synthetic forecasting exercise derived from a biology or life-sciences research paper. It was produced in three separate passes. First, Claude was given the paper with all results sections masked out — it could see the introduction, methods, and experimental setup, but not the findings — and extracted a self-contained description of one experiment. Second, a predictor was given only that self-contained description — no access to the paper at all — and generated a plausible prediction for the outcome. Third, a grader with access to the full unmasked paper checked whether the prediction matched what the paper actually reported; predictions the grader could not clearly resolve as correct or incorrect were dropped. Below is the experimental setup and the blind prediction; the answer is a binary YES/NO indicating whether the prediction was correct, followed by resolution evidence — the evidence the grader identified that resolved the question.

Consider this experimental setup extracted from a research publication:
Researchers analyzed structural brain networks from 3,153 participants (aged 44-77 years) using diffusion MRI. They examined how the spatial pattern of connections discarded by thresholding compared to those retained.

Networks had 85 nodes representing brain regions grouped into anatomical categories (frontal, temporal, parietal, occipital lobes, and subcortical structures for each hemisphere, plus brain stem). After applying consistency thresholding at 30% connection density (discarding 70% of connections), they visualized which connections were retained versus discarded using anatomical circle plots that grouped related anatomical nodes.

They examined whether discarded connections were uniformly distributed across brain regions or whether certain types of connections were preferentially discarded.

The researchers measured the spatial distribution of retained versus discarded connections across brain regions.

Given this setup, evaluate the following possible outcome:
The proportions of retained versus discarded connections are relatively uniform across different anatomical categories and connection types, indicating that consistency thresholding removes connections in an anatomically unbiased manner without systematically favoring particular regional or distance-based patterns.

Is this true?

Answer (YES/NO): NO